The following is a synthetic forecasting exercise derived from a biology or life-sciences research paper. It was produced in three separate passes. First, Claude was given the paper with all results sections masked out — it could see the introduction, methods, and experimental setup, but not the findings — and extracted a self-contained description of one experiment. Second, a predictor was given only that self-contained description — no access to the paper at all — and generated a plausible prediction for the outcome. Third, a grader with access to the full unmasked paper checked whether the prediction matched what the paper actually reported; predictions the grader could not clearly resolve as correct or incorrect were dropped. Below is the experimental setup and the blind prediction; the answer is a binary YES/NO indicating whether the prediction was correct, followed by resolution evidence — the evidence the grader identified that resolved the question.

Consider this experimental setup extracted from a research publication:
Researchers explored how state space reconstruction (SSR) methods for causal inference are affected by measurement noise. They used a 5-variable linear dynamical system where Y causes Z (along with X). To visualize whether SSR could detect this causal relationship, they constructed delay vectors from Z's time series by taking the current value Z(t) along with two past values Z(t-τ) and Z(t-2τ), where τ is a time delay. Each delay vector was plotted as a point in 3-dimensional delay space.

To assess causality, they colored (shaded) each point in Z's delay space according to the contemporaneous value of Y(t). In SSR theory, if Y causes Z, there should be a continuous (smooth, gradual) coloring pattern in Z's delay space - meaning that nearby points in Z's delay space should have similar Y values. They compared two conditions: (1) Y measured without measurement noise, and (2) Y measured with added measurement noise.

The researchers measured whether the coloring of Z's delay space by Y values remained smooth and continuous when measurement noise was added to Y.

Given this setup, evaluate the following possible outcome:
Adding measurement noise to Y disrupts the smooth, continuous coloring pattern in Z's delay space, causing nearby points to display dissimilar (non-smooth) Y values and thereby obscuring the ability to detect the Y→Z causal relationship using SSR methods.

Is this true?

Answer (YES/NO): YES